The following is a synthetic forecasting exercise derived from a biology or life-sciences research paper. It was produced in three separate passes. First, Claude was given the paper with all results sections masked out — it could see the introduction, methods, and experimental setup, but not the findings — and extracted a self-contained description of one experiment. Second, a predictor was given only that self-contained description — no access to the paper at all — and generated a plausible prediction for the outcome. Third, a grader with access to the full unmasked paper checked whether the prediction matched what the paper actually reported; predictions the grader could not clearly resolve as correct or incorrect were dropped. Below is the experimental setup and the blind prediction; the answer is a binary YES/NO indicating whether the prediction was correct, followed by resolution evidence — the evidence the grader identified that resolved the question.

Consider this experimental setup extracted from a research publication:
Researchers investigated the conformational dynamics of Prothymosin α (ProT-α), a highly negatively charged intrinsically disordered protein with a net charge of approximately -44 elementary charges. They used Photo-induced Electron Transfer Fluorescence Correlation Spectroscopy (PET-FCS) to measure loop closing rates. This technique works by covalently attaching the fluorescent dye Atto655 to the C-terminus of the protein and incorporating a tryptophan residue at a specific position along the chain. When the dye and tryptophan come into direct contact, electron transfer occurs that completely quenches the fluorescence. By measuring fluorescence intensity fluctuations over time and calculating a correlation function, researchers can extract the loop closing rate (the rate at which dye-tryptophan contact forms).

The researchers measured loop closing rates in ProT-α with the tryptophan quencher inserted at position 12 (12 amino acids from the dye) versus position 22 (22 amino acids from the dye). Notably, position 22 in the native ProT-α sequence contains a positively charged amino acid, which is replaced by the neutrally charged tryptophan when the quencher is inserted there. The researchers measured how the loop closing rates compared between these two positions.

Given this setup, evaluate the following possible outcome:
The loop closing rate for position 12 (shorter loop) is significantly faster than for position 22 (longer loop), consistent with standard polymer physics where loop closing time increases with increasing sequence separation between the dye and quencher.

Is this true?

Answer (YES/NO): YES